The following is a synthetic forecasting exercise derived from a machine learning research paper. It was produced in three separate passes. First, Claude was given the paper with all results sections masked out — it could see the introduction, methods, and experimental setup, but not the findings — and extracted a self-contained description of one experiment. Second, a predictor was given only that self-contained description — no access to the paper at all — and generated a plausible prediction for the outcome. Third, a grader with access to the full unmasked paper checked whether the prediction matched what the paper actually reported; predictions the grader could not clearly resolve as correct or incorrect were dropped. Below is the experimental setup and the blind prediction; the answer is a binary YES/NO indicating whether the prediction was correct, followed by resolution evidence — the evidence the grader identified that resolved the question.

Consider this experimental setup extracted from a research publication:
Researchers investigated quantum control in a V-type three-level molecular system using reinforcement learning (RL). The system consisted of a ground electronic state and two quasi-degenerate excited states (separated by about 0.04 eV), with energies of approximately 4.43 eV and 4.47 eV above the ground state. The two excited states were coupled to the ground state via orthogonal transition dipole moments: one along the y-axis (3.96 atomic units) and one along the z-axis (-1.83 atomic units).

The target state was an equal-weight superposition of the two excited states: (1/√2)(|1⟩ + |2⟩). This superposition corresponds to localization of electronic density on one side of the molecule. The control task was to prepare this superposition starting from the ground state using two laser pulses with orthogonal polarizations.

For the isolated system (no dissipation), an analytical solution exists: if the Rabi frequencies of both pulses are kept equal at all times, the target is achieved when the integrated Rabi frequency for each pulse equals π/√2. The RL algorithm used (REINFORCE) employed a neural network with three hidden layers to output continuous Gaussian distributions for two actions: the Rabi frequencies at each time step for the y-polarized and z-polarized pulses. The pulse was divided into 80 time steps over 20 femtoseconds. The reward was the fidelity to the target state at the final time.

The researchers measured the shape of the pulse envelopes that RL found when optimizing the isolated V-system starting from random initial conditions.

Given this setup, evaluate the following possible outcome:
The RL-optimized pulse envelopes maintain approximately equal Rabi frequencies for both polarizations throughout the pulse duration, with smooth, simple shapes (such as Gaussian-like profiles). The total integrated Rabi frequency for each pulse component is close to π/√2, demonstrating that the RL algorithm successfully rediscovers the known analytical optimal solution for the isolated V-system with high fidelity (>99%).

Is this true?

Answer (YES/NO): NO